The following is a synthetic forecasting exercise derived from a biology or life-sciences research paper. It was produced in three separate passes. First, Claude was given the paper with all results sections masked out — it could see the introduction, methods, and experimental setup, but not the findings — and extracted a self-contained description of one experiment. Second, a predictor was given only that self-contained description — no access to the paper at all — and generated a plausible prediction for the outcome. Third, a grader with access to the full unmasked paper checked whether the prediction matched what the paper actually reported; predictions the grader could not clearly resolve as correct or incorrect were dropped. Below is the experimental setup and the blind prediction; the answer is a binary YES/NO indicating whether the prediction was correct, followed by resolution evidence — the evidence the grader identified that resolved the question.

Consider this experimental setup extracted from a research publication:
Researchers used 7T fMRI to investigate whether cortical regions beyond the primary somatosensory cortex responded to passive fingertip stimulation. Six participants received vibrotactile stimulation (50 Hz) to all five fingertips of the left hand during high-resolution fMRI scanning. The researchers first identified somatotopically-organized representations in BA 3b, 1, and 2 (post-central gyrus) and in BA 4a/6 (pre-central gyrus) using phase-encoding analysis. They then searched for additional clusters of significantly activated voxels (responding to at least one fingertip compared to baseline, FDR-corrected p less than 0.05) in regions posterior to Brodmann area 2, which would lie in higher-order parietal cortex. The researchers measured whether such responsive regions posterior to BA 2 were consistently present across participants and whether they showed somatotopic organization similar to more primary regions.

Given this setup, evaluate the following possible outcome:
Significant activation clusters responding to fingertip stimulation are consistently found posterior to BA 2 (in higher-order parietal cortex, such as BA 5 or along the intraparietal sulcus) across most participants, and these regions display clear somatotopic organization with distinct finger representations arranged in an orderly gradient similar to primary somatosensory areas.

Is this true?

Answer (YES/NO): NO